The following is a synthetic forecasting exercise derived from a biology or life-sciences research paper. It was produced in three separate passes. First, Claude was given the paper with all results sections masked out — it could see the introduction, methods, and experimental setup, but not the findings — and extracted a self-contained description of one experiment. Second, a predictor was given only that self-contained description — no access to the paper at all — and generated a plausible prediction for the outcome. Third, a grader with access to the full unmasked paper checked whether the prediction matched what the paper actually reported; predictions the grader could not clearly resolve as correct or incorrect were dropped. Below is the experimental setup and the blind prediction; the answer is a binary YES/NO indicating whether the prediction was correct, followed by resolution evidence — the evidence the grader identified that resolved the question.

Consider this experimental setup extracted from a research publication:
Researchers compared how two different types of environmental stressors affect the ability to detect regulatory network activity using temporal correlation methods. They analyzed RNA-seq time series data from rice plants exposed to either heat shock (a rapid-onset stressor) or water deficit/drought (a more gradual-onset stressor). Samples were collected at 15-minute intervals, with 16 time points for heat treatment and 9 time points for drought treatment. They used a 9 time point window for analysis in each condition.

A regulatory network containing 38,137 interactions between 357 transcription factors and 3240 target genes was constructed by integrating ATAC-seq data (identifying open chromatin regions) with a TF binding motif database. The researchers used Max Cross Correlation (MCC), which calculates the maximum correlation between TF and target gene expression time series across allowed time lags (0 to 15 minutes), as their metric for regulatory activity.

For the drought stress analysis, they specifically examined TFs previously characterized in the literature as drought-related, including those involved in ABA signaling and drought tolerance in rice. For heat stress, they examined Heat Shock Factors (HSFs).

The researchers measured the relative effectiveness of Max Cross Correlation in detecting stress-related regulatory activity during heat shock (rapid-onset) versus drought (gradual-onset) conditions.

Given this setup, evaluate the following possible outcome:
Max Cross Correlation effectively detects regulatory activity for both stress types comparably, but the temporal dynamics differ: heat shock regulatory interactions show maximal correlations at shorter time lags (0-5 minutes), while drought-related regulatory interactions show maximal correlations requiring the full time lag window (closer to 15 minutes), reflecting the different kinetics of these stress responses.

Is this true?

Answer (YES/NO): NO